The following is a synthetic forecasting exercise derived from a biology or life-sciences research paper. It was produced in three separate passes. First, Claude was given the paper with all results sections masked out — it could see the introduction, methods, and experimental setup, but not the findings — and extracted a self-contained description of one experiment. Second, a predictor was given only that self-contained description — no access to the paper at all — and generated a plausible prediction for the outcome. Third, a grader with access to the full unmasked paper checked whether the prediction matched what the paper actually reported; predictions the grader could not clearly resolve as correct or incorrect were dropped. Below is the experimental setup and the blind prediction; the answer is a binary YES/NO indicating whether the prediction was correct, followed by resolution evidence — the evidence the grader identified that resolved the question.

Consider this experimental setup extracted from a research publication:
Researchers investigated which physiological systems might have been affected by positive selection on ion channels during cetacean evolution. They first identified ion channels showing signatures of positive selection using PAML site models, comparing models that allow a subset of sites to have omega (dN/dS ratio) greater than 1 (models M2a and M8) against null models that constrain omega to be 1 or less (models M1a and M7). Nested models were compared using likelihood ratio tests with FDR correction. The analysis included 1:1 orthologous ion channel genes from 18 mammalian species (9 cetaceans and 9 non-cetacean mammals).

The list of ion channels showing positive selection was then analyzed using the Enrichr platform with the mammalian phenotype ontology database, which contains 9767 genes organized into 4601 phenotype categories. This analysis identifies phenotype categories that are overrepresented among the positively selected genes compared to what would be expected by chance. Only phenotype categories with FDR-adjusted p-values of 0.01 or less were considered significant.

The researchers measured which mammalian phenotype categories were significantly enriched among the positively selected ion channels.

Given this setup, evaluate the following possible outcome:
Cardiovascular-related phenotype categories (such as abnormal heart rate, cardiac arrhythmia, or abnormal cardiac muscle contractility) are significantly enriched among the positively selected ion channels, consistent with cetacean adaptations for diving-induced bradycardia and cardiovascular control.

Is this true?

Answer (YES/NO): YES